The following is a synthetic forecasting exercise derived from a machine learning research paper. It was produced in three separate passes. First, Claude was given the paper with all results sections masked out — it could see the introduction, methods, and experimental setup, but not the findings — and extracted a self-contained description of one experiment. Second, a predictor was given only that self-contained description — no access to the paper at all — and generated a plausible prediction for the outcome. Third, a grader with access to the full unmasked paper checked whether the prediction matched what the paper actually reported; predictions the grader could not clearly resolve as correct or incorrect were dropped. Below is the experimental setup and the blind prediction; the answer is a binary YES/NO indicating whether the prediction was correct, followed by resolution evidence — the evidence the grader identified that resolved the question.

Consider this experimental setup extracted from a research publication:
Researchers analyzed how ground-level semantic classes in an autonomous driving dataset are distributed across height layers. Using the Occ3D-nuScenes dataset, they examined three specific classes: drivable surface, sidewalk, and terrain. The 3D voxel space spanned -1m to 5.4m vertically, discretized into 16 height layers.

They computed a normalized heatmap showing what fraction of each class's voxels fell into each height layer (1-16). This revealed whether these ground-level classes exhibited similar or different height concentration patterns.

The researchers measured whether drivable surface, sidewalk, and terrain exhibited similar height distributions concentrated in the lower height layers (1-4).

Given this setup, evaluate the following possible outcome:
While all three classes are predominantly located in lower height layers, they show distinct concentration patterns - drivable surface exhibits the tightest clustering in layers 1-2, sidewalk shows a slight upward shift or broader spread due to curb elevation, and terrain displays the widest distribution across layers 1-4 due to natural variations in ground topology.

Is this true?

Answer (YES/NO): NO